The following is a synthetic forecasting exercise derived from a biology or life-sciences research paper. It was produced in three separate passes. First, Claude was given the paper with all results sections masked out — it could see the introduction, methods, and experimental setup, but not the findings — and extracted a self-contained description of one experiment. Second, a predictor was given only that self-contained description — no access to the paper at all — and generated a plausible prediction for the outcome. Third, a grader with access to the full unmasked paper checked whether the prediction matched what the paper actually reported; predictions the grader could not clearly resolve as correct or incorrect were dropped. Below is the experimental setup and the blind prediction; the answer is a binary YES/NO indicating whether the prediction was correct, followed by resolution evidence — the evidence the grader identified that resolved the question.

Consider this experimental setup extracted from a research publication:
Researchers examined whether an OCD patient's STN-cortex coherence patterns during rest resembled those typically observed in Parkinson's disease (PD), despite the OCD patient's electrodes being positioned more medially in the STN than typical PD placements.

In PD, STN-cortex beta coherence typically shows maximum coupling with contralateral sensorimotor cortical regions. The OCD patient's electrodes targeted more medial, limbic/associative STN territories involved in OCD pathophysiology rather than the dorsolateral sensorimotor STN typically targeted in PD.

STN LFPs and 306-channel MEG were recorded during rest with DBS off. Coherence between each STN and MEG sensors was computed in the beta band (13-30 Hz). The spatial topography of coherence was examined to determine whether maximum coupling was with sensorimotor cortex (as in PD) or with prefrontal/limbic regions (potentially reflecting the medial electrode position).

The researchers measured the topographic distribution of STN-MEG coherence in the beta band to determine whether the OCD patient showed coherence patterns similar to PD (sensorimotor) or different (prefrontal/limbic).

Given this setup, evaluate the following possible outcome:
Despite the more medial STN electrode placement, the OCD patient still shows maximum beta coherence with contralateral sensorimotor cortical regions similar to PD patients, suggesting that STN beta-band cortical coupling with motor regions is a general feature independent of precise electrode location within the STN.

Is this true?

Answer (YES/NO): NO